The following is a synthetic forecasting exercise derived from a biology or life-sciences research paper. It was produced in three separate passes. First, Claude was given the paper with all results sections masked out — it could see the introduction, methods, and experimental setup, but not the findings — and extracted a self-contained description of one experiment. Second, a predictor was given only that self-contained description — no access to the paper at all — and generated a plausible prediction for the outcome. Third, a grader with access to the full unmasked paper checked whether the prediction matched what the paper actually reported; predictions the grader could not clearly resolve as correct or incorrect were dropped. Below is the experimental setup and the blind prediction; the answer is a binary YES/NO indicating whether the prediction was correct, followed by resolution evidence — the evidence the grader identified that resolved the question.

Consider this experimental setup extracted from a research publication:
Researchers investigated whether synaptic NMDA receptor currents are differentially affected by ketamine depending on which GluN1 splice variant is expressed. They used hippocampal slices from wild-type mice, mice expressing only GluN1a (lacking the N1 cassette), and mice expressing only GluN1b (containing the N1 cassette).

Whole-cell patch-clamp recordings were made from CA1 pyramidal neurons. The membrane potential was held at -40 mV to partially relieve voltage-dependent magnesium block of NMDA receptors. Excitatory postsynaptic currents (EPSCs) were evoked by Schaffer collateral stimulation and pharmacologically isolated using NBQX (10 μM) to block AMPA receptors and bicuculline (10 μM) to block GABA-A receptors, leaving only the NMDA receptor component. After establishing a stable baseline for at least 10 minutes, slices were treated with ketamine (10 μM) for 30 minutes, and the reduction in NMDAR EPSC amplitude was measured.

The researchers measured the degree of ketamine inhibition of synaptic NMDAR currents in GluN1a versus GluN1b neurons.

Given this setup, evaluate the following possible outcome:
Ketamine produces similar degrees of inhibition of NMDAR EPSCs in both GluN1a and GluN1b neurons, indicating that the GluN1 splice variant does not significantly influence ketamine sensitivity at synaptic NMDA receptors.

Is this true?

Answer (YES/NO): NO